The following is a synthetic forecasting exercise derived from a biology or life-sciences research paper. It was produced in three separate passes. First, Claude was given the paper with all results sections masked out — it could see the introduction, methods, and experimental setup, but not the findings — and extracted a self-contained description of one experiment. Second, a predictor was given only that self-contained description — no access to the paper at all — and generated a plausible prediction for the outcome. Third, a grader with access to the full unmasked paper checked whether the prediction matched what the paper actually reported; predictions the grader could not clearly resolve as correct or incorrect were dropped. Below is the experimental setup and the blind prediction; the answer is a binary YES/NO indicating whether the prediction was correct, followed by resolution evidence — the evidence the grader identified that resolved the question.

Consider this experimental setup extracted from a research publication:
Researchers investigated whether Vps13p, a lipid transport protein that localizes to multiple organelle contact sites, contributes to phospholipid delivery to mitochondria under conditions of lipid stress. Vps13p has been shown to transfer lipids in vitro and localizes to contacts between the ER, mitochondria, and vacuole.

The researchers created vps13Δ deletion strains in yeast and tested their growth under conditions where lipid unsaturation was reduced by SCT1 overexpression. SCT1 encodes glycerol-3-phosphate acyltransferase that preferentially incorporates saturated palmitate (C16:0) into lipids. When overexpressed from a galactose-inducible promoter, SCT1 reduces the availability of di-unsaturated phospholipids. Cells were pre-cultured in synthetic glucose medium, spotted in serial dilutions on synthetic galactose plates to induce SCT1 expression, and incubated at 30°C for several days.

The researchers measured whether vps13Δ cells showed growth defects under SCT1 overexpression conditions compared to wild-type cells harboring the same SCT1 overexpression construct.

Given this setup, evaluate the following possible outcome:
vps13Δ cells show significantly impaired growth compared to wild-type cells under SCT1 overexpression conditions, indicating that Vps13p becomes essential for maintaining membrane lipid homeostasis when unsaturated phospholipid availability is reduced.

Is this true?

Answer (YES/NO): NO